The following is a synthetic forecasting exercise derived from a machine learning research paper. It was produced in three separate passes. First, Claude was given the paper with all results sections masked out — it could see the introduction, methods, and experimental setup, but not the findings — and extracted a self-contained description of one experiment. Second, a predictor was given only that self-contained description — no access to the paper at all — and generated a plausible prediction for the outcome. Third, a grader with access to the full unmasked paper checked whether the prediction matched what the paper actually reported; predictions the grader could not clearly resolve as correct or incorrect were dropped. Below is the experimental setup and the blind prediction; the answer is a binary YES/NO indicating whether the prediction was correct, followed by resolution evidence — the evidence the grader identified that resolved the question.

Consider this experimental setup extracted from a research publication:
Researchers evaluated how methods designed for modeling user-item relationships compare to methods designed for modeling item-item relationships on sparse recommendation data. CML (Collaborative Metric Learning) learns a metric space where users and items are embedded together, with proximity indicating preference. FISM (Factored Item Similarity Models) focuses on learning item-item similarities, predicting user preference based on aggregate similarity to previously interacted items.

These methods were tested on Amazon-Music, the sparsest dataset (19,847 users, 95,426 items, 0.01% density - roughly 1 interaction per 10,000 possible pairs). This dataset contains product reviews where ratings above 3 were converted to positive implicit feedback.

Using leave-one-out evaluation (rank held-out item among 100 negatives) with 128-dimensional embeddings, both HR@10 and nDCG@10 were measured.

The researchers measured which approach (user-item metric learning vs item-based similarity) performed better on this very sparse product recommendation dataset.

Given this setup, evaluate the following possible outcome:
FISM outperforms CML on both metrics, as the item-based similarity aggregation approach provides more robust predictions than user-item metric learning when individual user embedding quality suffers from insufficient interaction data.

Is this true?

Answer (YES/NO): YES